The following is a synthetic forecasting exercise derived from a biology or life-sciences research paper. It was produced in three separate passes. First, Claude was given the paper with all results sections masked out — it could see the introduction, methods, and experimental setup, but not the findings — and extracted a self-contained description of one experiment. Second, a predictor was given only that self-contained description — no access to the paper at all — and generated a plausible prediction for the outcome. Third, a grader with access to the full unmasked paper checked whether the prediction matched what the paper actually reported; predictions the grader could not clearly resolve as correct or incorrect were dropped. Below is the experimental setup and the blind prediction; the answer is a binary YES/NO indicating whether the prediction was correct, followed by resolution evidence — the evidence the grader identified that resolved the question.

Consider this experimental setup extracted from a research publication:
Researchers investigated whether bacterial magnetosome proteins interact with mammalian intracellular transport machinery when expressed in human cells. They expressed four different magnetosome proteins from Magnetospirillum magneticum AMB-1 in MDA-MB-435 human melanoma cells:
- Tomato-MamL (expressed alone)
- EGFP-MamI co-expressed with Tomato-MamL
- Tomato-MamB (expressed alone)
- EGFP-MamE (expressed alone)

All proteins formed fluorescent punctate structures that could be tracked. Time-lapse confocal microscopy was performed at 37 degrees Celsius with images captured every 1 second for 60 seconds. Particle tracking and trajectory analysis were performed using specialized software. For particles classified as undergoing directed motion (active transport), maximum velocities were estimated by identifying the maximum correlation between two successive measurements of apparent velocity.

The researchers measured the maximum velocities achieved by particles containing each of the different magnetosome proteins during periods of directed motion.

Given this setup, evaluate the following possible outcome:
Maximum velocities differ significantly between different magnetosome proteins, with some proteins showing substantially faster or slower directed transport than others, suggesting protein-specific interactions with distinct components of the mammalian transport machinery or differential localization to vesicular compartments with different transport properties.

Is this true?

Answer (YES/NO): NO